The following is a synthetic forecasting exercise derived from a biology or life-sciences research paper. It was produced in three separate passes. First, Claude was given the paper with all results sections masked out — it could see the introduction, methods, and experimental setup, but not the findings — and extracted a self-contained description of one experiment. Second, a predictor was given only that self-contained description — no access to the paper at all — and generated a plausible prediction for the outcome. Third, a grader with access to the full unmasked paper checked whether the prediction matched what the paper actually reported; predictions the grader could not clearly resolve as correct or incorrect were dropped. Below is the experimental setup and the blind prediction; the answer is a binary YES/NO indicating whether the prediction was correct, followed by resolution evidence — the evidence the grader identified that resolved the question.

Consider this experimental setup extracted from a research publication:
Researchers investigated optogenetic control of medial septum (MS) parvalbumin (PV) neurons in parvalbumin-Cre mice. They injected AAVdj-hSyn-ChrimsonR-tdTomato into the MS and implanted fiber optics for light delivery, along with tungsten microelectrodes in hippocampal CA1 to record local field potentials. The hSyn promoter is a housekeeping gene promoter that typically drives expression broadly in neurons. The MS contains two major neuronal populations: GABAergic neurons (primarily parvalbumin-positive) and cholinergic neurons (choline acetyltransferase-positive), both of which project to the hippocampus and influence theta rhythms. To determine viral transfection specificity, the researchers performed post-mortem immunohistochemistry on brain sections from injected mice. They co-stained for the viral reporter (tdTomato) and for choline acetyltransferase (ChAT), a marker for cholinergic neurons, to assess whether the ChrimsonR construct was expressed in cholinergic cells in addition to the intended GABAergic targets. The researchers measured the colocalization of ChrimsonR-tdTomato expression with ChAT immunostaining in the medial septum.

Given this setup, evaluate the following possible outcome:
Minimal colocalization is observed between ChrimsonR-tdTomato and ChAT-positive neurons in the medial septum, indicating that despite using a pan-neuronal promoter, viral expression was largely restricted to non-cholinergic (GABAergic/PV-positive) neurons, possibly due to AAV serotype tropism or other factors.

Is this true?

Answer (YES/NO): YES